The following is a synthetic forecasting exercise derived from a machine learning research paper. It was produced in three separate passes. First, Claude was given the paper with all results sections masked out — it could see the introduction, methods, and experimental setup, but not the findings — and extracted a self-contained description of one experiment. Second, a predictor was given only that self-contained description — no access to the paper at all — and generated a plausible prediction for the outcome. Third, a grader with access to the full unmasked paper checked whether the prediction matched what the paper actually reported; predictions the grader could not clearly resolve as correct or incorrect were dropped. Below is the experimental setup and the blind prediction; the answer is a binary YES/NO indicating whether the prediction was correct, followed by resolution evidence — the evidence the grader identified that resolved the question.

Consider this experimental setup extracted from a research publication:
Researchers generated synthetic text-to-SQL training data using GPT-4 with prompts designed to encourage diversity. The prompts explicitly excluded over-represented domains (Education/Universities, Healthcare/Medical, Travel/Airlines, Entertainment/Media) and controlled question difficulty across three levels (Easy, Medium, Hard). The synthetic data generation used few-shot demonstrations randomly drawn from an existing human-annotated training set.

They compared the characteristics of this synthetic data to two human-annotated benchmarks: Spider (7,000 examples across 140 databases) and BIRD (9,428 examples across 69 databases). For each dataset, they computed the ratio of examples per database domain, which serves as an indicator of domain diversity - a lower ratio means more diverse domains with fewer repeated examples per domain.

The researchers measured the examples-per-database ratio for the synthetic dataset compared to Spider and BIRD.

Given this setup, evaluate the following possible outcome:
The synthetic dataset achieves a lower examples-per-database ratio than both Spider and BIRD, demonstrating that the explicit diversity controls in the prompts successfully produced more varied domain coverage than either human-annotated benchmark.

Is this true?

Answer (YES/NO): YES